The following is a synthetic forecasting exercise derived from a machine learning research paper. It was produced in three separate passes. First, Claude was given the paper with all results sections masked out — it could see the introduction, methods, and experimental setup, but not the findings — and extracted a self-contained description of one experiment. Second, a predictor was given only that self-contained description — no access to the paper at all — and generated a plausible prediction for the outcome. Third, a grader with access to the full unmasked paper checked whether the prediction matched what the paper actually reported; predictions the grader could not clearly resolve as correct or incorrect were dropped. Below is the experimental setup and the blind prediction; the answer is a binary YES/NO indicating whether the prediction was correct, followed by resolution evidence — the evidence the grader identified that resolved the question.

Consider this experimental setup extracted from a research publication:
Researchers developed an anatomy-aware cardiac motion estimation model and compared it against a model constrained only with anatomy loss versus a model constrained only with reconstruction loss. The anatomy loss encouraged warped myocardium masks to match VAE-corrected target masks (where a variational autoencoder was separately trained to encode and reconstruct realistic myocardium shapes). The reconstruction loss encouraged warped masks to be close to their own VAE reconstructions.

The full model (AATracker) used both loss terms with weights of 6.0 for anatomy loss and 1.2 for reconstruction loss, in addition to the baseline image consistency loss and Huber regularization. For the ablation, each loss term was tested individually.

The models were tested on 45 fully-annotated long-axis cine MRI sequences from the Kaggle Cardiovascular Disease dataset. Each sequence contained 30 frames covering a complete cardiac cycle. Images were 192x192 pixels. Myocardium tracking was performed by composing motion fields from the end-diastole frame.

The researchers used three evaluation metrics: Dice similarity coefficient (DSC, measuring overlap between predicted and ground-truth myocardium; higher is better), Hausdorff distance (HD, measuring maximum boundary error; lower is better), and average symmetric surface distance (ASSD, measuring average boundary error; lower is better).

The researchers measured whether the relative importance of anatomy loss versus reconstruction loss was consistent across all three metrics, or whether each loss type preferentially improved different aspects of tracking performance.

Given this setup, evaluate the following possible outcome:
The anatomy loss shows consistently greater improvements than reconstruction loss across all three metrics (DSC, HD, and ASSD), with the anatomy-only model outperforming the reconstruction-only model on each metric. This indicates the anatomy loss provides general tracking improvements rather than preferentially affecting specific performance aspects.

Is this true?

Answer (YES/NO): NO